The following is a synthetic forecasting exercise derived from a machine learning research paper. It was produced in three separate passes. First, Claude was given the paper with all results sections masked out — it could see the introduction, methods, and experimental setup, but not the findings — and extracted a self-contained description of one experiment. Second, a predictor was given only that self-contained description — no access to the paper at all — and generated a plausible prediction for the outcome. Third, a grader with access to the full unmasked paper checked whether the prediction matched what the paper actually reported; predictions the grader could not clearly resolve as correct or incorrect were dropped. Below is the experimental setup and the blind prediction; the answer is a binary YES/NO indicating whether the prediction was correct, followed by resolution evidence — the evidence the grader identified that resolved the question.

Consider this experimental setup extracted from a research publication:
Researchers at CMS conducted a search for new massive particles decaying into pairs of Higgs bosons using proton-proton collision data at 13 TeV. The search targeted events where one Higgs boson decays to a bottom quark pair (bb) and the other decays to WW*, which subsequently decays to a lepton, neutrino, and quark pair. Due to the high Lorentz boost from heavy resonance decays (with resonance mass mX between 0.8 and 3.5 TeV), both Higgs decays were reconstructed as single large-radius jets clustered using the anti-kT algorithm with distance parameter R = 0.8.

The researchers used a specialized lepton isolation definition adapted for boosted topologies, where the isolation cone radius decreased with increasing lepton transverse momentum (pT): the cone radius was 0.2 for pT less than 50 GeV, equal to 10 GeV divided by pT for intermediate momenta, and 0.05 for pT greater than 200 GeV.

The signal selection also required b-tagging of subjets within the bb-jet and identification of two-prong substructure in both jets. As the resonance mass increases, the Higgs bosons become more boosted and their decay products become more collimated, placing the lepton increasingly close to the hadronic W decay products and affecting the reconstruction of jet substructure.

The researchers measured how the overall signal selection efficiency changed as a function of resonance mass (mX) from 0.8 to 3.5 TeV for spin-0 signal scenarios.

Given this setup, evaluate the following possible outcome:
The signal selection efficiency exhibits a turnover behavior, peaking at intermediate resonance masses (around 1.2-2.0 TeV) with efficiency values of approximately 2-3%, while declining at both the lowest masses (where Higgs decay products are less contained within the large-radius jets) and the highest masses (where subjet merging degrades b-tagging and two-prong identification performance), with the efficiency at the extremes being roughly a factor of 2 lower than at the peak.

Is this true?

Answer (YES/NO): NO